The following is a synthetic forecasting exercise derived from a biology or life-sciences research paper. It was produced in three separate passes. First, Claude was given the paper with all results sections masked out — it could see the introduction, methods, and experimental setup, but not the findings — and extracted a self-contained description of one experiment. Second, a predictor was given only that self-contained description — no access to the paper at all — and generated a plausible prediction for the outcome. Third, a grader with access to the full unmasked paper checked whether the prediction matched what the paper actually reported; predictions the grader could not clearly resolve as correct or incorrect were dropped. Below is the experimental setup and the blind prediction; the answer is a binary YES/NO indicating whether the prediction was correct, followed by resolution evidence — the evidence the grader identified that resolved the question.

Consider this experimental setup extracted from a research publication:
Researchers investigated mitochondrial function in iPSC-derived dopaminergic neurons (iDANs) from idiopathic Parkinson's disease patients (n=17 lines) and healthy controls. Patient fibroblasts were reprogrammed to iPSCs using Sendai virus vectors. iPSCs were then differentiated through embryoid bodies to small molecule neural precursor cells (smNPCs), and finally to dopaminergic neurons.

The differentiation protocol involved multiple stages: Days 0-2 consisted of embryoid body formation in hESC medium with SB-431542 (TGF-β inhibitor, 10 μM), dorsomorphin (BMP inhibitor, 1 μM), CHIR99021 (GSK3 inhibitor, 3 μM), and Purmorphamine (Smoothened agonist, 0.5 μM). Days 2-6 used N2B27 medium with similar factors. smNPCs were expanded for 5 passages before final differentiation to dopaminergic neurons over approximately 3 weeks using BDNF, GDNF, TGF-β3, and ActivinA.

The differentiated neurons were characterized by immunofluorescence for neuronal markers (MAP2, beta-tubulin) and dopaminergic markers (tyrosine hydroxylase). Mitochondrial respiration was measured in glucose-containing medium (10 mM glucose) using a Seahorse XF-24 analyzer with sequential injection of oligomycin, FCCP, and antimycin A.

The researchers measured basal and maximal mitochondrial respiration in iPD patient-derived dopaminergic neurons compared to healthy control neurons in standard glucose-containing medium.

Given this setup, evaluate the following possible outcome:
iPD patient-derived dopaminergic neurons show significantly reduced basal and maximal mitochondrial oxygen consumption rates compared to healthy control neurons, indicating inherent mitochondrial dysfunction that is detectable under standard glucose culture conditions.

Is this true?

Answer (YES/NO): NO